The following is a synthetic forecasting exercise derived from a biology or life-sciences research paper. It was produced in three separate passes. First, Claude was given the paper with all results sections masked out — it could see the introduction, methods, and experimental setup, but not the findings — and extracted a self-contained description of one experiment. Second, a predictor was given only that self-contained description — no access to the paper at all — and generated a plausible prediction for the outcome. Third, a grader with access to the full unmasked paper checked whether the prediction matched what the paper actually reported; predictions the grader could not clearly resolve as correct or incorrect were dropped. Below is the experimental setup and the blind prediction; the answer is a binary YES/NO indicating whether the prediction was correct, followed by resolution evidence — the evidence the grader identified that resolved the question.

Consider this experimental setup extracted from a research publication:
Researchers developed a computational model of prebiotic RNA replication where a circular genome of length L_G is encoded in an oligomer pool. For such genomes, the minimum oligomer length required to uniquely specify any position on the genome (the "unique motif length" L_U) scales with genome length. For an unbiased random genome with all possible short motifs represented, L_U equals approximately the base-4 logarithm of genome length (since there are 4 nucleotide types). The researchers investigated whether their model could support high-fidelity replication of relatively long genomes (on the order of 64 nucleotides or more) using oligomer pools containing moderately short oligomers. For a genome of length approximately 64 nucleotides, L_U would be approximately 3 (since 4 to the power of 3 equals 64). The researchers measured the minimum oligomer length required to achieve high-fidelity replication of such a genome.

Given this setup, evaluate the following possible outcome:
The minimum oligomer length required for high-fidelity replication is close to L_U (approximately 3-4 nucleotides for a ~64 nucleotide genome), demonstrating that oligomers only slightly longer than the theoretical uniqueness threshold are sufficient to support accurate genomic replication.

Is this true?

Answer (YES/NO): NO